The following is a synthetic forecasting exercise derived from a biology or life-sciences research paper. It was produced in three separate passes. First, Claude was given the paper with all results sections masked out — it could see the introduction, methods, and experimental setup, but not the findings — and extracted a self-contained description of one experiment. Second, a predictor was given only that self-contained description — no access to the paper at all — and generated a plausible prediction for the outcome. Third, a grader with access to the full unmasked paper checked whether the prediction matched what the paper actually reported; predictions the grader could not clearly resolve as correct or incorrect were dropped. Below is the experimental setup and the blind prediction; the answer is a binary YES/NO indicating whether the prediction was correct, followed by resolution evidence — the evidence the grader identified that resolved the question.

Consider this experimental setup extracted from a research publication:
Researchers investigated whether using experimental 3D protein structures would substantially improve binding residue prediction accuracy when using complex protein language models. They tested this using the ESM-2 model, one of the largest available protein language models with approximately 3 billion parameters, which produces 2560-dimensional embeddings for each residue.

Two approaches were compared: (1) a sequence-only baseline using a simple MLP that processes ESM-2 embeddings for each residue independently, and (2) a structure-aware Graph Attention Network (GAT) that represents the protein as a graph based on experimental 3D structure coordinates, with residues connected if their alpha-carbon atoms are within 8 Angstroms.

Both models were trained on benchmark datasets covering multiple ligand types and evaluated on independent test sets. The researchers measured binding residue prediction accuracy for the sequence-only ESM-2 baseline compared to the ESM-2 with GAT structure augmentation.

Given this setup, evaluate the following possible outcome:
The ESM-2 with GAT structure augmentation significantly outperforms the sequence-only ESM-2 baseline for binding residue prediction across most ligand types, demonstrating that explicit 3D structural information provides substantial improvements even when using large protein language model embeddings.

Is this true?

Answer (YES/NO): NO